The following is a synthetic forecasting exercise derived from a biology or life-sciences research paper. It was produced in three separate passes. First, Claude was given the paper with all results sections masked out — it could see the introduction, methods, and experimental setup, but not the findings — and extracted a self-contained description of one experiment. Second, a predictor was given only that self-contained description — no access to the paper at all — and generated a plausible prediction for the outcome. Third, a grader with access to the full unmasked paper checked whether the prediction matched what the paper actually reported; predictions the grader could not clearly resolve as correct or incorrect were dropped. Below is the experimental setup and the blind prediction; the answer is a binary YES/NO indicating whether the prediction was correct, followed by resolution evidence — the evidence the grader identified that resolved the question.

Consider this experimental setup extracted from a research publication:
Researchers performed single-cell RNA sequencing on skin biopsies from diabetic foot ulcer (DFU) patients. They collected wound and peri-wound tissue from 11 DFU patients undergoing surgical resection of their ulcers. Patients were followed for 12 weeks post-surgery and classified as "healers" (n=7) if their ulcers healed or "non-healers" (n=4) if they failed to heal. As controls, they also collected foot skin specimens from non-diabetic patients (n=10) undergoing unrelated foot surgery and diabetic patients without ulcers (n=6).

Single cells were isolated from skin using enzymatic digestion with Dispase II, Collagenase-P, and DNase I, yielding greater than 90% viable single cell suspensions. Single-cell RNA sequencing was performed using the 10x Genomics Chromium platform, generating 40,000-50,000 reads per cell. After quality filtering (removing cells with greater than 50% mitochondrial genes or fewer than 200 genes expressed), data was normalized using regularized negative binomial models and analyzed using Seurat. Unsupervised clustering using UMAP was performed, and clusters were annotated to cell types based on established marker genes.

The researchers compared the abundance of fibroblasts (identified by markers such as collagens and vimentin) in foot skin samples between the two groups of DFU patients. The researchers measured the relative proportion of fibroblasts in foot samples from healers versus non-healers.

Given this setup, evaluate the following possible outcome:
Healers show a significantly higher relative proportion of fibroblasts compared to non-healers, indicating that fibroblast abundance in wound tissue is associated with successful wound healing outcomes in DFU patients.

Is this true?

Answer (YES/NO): NO